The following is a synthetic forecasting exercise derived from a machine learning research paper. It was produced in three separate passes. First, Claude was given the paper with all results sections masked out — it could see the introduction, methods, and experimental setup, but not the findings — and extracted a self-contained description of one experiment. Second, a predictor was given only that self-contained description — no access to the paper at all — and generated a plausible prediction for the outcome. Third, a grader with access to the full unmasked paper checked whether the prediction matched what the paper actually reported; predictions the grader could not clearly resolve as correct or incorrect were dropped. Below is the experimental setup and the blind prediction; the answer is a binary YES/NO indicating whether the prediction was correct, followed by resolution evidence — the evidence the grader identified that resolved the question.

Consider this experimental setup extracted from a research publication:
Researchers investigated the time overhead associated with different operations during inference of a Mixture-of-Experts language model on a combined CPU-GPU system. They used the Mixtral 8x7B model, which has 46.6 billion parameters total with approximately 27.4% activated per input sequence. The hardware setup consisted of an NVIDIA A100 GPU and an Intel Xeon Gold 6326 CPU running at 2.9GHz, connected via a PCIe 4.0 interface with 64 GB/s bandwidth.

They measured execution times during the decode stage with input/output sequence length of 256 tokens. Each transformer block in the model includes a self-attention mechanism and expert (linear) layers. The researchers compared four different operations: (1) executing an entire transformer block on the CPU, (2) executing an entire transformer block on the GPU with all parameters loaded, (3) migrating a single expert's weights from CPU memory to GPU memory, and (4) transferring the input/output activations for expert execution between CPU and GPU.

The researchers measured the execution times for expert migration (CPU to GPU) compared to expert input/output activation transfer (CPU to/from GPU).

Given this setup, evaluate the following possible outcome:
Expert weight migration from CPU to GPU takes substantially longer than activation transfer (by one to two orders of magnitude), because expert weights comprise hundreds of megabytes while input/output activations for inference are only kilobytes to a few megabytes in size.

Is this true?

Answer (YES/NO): NO